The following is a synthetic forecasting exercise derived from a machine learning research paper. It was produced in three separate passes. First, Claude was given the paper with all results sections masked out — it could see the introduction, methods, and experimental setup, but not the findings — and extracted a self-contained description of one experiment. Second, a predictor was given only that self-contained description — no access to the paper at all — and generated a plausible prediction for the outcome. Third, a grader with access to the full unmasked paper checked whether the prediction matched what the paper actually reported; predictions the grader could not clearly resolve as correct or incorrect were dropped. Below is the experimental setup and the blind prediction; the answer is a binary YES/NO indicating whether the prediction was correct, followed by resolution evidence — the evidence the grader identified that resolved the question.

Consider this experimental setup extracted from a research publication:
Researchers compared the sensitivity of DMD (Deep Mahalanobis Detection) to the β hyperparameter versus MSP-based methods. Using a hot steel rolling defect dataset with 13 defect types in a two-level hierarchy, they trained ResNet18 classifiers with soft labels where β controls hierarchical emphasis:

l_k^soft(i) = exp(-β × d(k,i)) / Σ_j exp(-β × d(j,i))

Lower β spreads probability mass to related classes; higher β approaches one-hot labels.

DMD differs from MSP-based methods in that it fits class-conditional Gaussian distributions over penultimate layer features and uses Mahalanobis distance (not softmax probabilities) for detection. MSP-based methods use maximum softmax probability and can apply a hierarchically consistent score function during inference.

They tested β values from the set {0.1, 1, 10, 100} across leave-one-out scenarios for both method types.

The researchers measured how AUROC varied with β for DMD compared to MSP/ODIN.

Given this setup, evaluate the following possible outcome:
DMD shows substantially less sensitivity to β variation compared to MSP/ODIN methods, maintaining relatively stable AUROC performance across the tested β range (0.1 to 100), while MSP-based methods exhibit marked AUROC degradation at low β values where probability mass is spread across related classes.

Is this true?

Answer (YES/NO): NO